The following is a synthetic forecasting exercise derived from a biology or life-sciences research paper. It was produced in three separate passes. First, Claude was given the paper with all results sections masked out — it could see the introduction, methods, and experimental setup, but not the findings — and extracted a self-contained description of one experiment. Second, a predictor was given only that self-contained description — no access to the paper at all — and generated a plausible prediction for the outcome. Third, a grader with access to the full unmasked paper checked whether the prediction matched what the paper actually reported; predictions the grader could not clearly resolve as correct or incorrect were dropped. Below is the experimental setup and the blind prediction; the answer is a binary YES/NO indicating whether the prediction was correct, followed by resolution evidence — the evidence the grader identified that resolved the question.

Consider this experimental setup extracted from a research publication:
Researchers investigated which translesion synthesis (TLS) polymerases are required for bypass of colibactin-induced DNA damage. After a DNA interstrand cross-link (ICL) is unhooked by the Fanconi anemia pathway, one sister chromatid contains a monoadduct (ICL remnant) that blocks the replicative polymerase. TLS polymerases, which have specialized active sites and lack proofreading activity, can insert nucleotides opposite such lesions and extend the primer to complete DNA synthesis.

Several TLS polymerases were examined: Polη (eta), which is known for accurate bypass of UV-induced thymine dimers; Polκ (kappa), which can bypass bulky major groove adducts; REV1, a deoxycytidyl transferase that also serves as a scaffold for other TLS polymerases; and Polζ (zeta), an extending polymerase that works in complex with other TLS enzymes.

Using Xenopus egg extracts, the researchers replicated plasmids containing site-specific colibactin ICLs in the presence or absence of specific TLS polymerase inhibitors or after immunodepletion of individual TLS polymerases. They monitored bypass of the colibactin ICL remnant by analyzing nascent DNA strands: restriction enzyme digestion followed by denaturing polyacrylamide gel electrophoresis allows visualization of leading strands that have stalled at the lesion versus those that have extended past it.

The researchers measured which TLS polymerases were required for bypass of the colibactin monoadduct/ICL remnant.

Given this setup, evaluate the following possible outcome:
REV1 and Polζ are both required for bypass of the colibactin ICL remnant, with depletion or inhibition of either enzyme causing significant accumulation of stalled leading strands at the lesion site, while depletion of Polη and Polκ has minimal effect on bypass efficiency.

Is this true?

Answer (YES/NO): NO